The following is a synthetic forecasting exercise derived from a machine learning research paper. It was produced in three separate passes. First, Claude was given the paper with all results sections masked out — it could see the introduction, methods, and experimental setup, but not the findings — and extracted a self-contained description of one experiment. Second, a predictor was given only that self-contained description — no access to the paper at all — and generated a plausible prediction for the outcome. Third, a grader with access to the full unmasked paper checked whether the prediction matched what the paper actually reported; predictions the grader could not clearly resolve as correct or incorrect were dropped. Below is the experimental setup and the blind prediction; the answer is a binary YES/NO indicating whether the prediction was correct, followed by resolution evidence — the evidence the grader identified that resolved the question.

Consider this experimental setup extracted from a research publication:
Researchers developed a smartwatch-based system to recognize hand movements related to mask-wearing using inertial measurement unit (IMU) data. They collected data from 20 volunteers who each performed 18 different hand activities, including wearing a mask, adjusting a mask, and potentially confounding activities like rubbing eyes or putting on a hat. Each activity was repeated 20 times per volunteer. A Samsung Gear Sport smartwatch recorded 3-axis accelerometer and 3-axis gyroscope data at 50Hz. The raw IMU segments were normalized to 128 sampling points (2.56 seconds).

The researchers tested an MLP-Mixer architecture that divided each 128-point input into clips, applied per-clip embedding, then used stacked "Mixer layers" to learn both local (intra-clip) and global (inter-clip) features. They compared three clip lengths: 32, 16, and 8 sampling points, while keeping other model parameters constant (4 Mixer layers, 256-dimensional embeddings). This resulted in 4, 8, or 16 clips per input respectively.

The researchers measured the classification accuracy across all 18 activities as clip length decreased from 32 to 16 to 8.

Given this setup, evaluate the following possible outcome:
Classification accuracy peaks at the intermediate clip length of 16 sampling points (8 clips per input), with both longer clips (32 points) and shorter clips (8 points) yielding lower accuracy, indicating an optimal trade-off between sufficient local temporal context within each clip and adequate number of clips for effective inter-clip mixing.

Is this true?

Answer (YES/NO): NO